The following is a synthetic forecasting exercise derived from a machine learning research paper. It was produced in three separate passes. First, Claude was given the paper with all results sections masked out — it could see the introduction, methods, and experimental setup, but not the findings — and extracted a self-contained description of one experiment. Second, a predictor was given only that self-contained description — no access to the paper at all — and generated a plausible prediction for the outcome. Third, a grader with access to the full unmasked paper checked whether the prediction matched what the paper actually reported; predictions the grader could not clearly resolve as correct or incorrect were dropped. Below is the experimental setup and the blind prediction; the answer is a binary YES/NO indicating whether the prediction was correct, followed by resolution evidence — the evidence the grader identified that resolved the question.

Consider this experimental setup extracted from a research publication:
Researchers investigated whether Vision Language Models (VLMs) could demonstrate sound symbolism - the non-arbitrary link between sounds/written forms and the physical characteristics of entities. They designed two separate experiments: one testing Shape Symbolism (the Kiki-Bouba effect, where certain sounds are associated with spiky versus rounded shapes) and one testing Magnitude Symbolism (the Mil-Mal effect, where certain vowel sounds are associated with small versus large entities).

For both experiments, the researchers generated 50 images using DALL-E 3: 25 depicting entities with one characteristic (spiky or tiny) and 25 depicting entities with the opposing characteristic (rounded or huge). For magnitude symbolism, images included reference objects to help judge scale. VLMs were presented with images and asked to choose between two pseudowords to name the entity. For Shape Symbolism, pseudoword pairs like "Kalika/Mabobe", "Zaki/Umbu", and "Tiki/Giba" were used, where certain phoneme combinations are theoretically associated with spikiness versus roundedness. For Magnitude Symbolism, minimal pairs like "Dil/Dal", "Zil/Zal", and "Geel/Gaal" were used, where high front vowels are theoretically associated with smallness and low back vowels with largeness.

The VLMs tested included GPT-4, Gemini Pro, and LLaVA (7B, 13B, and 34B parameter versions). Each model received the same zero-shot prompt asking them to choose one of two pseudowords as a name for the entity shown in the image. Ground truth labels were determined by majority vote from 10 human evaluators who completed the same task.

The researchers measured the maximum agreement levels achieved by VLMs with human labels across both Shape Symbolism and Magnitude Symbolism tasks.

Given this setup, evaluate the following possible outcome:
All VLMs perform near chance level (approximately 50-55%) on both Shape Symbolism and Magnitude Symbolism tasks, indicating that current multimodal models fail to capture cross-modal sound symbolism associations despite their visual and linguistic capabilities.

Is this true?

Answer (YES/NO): NO